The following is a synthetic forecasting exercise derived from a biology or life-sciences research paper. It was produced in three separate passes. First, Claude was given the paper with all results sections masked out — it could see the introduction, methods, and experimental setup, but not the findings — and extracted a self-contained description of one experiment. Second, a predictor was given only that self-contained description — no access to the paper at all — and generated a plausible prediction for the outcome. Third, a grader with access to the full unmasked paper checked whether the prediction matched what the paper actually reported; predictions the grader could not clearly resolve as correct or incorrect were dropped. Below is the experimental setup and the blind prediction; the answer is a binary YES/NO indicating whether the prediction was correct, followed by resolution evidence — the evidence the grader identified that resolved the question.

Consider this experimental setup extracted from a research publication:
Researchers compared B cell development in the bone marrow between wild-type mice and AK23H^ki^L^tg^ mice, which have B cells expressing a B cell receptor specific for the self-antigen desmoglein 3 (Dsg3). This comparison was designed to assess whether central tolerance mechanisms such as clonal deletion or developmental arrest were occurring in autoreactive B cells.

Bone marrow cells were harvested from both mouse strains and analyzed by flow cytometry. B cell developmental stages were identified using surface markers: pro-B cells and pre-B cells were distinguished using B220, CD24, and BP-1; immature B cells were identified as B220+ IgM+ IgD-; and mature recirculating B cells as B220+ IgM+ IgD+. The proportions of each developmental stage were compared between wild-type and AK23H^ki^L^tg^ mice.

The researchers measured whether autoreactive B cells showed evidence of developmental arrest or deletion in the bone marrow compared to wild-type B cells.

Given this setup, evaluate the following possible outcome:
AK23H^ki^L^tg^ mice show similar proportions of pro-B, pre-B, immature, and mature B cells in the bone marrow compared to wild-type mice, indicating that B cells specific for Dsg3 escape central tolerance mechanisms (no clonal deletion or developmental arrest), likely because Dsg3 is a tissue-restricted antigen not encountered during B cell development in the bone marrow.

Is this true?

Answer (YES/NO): YES